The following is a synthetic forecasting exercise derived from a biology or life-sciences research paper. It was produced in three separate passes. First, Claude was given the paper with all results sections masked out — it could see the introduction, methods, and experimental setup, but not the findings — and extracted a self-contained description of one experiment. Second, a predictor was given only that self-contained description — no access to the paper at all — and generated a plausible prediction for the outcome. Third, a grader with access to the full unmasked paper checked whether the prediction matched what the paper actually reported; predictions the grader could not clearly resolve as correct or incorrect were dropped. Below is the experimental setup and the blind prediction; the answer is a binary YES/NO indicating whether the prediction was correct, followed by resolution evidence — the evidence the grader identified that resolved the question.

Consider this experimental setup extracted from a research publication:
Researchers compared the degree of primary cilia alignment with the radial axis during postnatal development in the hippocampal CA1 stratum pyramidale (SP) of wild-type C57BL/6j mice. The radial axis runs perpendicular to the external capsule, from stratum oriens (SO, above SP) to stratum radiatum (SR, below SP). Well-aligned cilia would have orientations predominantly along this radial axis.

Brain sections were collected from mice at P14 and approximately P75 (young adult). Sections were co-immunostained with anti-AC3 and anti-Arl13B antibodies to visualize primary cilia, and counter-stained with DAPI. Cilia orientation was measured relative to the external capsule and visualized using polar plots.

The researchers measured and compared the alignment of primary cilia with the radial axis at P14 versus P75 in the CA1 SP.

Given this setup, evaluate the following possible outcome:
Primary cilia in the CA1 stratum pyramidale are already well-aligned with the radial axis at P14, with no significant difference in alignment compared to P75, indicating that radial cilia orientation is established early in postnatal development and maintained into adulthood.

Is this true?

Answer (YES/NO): NO